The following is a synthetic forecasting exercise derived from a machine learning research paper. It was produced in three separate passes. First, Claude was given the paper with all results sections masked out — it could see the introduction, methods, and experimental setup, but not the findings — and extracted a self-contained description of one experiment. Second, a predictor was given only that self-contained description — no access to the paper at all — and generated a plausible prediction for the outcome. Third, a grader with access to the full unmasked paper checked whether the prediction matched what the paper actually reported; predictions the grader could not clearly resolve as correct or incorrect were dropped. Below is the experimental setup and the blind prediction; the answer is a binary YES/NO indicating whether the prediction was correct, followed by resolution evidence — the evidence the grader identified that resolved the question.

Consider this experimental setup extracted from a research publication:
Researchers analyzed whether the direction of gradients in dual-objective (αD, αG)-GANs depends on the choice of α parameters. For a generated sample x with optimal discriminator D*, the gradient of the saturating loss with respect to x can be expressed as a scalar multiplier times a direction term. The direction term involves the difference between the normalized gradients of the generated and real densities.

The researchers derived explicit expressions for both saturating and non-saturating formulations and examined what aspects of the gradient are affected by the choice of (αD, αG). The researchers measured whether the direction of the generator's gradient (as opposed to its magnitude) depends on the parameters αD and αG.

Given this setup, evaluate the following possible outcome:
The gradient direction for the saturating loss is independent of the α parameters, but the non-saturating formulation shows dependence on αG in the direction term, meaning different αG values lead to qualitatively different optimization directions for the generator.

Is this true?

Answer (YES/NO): NO